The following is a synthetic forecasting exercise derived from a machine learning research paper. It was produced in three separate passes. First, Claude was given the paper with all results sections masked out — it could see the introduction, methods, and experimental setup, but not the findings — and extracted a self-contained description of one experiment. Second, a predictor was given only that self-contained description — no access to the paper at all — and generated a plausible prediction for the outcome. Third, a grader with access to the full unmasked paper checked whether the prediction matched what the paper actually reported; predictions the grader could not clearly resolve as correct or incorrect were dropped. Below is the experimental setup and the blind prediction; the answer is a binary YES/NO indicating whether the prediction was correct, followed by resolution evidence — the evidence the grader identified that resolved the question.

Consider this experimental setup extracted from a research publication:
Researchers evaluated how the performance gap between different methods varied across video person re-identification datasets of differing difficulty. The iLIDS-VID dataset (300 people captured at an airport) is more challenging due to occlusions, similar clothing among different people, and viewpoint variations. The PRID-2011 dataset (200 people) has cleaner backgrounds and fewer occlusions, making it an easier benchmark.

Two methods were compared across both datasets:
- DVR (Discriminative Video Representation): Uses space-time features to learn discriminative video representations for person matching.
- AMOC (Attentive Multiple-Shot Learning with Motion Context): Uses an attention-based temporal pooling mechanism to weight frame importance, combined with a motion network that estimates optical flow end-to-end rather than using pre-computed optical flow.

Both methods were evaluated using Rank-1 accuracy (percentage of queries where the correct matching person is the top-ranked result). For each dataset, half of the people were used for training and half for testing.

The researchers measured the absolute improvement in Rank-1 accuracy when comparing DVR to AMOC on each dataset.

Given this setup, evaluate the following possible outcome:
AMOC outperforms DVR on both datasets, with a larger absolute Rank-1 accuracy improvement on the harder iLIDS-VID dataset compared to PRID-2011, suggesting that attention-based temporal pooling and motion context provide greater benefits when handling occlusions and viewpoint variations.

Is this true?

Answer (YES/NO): NO